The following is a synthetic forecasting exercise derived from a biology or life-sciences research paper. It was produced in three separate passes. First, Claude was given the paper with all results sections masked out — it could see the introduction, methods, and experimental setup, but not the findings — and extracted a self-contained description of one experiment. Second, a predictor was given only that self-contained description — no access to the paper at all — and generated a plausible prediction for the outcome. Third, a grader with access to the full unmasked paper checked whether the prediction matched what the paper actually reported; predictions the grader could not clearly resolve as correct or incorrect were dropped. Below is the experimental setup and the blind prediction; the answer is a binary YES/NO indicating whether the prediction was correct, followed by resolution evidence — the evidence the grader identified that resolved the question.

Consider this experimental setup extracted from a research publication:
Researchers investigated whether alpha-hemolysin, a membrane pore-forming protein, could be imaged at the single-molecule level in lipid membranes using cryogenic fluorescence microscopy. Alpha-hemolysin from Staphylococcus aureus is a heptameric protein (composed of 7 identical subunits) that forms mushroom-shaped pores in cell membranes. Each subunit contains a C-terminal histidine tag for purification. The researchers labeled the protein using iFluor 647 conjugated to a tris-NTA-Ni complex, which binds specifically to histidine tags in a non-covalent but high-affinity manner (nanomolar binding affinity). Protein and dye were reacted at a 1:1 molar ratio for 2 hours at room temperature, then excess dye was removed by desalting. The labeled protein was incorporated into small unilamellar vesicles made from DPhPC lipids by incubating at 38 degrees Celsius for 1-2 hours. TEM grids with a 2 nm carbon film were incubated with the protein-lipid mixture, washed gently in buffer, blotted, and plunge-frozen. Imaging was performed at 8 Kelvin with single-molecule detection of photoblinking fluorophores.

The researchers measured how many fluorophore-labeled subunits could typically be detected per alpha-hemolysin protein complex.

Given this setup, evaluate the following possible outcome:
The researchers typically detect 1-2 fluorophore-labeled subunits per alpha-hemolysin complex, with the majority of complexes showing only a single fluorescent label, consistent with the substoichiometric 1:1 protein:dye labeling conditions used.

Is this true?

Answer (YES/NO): NO